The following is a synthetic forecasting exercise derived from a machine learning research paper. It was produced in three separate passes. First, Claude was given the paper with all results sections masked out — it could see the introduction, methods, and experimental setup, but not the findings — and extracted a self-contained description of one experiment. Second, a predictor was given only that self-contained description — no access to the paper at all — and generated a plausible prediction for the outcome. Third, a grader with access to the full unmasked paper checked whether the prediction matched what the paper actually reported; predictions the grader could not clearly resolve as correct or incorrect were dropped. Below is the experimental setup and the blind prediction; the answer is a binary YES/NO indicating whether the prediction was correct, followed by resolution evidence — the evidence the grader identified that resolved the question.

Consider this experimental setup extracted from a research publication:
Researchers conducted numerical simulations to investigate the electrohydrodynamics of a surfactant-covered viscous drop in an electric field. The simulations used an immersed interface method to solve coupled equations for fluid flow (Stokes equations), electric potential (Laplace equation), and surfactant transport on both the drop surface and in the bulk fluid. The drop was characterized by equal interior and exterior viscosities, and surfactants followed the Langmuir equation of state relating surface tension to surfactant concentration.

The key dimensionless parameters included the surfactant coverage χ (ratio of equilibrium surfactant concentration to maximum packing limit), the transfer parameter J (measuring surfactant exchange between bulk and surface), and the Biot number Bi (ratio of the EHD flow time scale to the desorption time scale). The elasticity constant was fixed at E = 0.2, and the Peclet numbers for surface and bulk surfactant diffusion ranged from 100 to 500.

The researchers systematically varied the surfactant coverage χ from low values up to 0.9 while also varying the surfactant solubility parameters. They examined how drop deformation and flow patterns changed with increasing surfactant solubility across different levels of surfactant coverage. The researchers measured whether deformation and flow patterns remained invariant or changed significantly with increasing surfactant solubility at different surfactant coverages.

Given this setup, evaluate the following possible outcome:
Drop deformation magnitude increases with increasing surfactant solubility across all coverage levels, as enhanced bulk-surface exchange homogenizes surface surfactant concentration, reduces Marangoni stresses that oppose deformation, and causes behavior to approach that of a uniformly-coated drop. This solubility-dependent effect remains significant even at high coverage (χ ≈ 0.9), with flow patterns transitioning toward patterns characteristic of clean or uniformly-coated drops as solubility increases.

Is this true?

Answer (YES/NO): NO